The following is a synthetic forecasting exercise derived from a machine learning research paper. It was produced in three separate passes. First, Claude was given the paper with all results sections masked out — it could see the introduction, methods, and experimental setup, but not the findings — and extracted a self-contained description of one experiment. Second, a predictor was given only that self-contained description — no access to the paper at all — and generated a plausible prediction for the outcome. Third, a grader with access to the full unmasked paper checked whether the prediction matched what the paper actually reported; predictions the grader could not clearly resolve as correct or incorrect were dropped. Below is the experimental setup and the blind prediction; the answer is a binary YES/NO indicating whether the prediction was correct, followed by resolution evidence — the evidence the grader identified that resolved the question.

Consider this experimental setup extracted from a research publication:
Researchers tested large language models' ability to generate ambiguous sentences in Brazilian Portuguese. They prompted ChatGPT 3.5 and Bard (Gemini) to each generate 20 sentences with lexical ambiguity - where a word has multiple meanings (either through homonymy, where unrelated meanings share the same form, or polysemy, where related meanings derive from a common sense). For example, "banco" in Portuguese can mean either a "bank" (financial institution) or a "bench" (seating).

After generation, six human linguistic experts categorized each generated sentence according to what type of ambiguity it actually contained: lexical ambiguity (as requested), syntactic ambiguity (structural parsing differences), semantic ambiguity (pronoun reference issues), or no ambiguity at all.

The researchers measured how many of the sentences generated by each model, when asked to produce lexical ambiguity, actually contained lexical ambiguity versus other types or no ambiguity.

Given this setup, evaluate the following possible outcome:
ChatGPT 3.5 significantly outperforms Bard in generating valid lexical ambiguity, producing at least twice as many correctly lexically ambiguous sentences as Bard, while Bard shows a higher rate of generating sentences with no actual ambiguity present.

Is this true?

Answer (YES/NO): NO